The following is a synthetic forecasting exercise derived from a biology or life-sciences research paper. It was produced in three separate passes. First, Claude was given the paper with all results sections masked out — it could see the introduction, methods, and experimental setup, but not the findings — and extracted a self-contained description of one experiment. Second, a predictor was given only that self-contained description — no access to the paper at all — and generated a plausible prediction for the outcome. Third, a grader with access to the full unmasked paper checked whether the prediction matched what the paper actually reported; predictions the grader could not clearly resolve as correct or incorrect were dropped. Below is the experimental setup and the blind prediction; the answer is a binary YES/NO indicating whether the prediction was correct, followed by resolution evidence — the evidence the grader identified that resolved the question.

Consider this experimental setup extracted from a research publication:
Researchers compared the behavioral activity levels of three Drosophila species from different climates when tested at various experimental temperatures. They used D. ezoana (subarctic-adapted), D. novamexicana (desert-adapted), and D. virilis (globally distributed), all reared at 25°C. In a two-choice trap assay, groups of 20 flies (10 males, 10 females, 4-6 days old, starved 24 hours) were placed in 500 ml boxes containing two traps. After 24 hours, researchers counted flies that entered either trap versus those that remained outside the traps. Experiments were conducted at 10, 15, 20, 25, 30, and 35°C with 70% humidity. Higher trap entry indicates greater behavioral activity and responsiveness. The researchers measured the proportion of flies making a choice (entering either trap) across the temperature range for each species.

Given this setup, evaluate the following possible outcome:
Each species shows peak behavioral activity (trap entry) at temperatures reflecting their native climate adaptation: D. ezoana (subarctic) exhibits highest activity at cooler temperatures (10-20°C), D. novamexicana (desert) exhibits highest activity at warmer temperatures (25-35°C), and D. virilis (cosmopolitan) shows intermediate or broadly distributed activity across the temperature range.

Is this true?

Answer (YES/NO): NO